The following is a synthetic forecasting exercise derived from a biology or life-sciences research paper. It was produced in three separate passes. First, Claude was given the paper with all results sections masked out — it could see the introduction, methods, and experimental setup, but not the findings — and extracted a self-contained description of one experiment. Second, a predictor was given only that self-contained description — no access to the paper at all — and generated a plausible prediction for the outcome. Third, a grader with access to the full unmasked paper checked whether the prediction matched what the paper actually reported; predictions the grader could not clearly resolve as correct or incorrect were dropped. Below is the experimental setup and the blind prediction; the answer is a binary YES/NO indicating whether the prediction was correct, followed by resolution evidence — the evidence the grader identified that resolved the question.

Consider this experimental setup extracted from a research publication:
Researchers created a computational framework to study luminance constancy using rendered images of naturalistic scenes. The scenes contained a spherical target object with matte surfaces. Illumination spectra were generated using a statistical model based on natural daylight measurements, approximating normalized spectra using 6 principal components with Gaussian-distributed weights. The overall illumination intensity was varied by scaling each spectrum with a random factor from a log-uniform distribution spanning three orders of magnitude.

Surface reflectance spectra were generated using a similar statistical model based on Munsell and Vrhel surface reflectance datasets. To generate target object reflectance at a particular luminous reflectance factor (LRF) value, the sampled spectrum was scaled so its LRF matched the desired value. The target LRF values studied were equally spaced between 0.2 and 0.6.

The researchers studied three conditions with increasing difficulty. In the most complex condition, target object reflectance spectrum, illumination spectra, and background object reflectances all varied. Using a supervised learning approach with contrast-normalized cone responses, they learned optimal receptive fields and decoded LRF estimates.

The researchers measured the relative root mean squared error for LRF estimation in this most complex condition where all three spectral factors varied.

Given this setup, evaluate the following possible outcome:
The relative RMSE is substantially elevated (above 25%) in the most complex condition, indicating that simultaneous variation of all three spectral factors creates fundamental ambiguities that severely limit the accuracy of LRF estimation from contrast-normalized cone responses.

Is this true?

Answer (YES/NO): NO